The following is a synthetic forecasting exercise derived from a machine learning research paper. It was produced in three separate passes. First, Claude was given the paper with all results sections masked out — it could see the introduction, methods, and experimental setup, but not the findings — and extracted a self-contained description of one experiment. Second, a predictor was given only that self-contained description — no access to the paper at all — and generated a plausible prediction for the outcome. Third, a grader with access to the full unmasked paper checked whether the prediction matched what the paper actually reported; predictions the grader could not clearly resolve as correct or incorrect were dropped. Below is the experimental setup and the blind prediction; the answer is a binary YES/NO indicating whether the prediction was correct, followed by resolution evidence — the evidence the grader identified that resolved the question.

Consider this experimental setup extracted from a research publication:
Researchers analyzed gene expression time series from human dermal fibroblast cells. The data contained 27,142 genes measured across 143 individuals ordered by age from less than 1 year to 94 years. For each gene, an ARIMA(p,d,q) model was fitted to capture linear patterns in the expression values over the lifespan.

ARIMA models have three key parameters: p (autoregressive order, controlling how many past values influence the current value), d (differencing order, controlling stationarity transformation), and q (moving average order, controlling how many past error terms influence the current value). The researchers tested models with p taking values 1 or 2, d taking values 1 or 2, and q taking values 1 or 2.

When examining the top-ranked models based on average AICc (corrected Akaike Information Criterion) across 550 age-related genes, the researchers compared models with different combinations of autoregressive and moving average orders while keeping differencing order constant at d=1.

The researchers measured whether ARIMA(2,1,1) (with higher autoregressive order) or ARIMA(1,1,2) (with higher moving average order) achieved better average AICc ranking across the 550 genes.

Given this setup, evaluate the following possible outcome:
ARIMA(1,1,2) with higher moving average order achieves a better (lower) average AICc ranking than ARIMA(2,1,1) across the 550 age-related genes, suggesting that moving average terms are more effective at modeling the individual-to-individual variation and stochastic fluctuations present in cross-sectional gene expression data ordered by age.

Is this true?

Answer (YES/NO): NO